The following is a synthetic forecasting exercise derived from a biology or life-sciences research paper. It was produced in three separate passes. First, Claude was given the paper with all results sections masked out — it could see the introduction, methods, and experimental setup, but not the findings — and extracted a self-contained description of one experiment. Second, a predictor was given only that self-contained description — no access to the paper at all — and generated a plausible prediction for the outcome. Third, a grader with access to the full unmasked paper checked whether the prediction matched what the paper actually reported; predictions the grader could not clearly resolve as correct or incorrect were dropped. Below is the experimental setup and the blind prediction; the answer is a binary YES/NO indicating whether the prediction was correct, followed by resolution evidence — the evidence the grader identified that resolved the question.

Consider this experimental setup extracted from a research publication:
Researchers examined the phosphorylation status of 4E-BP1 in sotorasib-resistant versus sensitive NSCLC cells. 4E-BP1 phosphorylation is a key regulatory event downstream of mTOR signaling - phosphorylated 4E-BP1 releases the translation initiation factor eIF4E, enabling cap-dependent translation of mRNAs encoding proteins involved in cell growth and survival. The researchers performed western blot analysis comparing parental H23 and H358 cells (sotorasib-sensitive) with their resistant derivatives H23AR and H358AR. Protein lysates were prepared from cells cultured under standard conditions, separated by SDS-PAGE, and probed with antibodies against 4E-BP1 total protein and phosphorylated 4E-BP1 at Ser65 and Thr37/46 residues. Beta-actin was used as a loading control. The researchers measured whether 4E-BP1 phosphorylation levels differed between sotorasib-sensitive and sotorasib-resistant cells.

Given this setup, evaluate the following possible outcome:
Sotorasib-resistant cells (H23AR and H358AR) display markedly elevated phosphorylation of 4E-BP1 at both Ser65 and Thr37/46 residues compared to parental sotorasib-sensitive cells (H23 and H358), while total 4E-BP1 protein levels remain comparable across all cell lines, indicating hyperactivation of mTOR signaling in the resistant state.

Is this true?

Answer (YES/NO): NO